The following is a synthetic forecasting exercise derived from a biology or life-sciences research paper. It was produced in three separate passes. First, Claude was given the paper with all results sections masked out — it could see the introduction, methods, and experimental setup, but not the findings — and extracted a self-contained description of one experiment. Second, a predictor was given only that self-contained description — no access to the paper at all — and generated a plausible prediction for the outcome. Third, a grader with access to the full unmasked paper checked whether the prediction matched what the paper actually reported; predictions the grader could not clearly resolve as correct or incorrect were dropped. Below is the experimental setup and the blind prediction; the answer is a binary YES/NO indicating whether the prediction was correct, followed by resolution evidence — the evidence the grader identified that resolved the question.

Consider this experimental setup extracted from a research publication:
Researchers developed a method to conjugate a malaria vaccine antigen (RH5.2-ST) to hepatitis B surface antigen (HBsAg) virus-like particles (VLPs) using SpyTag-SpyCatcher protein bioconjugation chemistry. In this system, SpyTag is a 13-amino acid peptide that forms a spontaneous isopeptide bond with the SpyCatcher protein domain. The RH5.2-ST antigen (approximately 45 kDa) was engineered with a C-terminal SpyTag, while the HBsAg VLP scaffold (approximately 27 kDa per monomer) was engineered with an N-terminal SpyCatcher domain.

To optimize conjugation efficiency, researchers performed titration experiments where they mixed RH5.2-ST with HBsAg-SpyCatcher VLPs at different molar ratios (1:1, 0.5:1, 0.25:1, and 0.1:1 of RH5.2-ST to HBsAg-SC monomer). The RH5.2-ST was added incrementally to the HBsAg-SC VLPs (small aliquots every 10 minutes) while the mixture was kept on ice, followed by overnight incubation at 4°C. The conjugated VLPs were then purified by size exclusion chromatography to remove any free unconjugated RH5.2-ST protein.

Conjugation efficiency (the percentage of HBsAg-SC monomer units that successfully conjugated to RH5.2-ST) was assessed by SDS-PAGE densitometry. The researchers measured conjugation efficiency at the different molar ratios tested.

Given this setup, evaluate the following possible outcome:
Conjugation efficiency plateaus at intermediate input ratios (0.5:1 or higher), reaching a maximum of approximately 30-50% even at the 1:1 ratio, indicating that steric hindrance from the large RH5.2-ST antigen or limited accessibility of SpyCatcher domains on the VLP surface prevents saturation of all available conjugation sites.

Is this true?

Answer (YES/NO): NO